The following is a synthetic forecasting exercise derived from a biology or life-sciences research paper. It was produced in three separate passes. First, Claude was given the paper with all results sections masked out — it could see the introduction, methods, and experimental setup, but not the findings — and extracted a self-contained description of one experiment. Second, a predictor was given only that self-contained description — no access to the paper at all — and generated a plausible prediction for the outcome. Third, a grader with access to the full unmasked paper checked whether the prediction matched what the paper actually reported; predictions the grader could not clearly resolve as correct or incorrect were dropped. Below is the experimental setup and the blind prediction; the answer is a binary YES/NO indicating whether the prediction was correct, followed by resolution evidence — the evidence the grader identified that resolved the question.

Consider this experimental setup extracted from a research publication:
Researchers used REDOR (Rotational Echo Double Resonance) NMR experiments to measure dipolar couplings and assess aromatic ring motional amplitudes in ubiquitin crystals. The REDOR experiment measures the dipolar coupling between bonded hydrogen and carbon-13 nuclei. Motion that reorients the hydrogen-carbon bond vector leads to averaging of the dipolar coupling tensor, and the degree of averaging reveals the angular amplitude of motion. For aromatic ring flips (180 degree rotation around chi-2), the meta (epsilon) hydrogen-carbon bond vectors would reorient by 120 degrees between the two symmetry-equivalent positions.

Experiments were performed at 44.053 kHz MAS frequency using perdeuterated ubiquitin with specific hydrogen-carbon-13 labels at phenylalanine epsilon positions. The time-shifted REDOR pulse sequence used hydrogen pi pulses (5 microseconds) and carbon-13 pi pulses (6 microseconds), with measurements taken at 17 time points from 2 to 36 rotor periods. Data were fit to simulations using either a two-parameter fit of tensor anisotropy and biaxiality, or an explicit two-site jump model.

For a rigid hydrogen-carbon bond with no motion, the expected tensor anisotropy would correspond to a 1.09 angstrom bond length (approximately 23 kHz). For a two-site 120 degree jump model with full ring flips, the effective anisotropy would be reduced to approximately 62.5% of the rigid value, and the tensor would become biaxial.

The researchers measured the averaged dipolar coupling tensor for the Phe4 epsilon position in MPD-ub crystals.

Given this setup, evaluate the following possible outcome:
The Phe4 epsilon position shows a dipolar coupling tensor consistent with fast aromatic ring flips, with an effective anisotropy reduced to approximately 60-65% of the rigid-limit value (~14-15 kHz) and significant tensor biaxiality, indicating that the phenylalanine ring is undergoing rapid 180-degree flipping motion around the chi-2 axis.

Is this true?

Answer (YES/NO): YES